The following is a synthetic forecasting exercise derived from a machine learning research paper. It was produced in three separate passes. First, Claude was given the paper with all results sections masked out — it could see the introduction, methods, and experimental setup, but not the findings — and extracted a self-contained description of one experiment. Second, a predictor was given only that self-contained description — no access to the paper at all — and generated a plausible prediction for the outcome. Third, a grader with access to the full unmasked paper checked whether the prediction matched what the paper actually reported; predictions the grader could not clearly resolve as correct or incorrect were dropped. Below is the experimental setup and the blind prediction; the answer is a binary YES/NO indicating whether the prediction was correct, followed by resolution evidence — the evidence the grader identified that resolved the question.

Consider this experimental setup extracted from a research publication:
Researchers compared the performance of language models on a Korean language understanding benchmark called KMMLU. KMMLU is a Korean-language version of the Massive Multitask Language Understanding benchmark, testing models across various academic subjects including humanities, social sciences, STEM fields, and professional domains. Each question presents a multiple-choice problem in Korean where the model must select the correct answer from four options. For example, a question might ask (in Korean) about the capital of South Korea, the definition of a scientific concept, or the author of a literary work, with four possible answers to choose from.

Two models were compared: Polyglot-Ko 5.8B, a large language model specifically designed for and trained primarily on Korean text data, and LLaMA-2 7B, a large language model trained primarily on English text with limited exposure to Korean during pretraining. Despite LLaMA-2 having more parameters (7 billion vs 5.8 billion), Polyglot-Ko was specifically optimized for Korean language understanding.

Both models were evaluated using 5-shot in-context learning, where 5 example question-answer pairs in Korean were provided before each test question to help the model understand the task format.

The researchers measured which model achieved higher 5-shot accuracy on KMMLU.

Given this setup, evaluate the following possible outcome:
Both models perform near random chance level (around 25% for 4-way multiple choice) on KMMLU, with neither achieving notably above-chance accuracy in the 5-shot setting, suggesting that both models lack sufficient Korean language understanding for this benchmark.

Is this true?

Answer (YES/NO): YES